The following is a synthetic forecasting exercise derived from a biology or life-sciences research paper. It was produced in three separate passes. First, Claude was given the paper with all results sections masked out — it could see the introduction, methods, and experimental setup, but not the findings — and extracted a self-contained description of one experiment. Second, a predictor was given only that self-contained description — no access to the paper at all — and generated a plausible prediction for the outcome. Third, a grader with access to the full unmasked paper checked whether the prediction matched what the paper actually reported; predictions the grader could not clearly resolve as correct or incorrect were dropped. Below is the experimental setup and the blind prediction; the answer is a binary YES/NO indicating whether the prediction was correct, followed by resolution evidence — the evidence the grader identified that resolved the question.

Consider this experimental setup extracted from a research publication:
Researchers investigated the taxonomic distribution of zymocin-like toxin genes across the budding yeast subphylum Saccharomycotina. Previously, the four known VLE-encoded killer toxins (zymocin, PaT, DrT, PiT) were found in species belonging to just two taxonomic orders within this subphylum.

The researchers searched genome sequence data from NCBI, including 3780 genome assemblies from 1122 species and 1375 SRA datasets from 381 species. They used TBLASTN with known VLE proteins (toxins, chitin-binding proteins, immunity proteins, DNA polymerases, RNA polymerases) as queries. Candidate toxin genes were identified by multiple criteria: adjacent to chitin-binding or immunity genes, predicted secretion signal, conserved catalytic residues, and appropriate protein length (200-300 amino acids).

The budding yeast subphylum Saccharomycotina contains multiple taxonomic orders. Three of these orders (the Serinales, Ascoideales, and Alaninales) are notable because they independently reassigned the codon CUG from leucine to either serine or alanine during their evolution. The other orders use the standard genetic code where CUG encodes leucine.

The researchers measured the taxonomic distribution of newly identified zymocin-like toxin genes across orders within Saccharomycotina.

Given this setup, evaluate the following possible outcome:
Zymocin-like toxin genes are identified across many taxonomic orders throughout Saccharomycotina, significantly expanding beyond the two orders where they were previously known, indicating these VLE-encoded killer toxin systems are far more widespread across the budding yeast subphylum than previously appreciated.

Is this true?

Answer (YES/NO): YES